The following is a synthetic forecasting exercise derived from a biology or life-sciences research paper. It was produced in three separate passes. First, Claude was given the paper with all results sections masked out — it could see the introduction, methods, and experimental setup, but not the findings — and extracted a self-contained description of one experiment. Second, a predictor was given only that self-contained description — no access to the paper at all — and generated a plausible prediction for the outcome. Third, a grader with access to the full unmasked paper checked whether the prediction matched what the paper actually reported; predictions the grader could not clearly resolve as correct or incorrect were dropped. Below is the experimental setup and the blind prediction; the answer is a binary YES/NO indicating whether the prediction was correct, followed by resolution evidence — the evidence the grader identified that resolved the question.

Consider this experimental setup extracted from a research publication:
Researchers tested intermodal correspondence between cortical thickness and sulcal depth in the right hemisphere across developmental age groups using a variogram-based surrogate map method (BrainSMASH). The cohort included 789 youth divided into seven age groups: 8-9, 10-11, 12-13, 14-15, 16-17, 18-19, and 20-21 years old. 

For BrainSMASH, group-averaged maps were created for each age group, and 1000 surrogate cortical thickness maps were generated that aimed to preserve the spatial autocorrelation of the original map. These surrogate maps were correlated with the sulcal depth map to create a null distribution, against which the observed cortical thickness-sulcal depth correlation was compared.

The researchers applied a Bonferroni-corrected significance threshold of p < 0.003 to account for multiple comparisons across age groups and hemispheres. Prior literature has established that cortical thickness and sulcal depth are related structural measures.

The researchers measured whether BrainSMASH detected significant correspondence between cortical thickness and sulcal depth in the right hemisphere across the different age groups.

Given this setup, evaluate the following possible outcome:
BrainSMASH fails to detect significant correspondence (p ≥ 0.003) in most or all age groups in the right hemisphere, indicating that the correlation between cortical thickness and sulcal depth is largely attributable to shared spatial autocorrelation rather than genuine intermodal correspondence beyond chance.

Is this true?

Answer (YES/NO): NO